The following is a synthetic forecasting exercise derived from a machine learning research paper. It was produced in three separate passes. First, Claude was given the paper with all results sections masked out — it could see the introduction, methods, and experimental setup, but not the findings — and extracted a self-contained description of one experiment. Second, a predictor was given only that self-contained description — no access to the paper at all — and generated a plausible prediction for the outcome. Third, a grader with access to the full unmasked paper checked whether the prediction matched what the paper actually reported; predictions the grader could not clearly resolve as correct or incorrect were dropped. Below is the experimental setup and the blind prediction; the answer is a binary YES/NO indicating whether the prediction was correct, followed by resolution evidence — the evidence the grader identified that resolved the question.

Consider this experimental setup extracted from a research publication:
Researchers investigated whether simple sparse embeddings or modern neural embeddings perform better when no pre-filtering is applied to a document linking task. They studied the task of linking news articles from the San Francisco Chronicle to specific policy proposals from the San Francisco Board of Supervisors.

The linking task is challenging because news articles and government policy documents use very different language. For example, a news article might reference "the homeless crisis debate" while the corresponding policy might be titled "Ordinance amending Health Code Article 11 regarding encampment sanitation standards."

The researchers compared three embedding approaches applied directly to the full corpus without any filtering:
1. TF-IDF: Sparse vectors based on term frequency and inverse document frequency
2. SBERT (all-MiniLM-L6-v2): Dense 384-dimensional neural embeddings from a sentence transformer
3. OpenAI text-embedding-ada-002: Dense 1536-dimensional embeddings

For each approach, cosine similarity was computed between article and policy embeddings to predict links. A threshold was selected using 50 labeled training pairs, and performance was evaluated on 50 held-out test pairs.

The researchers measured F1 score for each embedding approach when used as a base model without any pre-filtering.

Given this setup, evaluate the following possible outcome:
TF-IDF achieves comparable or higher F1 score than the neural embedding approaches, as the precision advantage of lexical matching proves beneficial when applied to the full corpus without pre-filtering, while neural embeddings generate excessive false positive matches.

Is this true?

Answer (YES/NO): NO